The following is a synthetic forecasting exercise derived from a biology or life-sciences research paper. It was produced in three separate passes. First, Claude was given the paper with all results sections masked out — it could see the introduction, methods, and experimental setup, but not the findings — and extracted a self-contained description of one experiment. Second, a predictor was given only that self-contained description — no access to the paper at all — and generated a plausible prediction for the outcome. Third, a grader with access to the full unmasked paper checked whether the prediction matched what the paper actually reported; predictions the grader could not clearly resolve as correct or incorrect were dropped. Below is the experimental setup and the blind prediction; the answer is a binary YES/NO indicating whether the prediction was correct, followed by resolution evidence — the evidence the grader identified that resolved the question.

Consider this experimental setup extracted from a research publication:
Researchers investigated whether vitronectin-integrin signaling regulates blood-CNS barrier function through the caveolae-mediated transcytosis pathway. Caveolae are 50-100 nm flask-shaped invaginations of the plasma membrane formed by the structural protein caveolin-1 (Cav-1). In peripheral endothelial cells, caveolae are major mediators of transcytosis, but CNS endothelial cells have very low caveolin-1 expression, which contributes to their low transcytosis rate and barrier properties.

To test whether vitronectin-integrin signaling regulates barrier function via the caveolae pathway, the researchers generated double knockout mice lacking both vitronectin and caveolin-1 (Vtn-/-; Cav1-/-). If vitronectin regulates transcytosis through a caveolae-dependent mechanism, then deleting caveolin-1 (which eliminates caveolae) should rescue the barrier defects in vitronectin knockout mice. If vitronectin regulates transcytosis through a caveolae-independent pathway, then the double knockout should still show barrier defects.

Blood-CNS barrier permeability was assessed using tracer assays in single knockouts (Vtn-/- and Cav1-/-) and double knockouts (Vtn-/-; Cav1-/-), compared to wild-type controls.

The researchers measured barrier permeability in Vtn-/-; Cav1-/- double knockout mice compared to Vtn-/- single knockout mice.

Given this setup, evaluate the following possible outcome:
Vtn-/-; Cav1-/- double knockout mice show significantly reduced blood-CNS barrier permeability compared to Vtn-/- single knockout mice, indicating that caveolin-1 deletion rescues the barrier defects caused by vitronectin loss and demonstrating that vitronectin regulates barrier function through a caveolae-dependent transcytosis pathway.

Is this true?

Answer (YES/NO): NO